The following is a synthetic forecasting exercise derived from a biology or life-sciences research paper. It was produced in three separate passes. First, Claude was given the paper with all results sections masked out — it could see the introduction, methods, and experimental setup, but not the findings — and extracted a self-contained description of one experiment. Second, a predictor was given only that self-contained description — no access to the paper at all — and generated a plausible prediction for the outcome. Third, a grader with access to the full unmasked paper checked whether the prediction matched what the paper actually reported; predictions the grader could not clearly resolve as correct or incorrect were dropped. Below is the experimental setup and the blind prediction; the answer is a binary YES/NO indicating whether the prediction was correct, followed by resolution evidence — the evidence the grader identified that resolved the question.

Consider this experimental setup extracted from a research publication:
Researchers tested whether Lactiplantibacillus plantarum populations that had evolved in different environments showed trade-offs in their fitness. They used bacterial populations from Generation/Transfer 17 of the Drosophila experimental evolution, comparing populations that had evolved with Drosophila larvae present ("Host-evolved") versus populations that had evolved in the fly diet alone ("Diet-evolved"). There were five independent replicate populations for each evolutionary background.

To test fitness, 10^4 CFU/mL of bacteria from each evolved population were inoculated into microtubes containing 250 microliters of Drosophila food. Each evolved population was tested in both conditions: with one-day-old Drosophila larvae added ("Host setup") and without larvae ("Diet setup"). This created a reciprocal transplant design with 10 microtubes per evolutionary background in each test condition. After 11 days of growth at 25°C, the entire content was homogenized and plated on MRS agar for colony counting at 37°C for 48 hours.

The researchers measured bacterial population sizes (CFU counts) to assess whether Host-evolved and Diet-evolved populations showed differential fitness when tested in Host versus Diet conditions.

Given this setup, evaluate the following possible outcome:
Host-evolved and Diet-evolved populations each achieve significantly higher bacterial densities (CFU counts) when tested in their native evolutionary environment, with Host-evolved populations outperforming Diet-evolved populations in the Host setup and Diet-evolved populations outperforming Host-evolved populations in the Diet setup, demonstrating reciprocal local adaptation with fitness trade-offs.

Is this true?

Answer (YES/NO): NO